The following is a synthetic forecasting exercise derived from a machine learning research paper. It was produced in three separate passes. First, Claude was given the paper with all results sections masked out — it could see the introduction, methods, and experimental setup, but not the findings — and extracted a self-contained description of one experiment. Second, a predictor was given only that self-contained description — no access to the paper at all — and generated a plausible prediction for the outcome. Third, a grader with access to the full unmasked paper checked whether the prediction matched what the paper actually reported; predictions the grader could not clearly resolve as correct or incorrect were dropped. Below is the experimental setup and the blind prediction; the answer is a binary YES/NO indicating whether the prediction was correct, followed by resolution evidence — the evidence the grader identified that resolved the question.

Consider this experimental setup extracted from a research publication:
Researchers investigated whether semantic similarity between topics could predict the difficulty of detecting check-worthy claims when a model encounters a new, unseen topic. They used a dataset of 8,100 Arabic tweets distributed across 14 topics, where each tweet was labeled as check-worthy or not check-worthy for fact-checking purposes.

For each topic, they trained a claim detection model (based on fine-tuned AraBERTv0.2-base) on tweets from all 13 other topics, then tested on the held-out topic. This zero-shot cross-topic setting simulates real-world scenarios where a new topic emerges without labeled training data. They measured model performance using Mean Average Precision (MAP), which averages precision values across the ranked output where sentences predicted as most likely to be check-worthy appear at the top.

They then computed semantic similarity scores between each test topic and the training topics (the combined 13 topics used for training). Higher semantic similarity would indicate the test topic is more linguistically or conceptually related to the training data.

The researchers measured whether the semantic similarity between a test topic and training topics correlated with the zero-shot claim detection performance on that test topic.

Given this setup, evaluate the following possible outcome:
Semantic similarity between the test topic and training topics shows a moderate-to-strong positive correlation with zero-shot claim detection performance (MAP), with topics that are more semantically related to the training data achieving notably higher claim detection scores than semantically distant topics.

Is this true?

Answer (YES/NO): NO